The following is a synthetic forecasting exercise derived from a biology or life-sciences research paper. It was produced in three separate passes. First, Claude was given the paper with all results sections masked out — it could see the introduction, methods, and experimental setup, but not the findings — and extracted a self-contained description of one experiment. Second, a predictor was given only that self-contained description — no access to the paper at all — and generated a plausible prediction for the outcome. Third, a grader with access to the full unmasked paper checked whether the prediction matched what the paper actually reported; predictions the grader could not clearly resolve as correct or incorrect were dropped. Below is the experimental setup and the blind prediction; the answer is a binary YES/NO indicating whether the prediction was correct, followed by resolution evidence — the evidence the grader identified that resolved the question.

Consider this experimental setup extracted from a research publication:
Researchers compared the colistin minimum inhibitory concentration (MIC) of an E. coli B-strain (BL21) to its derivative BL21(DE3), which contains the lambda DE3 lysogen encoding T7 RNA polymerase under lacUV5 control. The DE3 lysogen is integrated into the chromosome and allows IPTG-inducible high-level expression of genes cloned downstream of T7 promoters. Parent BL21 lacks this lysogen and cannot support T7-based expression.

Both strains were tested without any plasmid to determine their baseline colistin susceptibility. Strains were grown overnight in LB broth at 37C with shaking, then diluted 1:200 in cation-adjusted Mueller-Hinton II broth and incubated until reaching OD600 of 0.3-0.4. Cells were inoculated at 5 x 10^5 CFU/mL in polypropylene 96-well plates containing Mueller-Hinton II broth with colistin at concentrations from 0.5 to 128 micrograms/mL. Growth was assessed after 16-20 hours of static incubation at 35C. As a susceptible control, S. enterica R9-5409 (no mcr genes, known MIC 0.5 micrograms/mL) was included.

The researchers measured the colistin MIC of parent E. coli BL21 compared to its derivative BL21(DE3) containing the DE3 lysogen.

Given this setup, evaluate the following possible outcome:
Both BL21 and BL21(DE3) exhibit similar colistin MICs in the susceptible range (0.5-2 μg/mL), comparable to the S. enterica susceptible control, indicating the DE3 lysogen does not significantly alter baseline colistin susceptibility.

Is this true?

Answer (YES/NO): NO